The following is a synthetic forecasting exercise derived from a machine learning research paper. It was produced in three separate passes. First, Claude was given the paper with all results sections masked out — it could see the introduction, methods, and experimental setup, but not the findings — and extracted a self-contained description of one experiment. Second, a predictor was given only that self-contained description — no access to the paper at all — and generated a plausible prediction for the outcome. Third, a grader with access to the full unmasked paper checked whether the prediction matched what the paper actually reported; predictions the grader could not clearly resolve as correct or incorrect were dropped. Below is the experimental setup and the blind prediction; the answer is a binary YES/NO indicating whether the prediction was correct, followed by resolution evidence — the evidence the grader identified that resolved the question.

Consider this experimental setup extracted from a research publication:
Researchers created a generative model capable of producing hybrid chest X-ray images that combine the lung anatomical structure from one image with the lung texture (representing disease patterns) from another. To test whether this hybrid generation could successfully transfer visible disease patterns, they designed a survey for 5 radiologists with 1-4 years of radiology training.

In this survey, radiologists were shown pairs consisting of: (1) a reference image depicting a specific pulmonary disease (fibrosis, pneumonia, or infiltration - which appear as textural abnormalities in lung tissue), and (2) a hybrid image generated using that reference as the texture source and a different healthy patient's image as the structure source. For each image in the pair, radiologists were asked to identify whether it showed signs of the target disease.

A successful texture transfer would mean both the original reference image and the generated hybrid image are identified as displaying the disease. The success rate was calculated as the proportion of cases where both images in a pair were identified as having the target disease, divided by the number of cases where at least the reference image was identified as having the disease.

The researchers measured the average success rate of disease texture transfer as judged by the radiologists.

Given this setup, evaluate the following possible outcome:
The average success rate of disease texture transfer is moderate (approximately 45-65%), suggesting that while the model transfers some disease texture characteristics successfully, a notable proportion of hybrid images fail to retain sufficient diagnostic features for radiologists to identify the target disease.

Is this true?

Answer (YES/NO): YES